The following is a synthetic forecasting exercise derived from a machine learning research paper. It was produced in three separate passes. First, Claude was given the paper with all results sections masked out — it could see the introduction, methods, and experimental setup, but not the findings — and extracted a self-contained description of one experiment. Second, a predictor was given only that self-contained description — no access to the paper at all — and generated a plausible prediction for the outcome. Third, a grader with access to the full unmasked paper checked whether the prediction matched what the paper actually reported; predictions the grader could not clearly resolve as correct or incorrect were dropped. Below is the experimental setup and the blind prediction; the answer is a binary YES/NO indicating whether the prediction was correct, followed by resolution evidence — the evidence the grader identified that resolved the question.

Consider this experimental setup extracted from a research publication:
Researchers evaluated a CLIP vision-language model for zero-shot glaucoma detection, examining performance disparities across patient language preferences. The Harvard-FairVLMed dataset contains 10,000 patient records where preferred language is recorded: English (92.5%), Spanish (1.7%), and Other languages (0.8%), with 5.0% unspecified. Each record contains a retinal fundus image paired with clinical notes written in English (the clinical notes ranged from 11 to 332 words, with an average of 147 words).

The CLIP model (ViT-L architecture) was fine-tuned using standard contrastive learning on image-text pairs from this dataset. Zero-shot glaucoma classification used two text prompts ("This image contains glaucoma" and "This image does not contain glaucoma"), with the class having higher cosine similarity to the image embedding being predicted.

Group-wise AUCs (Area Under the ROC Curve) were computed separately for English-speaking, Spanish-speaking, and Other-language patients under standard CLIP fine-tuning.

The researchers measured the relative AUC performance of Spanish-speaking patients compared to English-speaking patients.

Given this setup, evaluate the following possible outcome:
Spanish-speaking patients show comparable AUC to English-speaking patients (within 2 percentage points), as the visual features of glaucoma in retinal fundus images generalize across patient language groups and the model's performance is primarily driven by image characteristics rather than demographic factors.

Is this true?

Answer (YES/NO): NO